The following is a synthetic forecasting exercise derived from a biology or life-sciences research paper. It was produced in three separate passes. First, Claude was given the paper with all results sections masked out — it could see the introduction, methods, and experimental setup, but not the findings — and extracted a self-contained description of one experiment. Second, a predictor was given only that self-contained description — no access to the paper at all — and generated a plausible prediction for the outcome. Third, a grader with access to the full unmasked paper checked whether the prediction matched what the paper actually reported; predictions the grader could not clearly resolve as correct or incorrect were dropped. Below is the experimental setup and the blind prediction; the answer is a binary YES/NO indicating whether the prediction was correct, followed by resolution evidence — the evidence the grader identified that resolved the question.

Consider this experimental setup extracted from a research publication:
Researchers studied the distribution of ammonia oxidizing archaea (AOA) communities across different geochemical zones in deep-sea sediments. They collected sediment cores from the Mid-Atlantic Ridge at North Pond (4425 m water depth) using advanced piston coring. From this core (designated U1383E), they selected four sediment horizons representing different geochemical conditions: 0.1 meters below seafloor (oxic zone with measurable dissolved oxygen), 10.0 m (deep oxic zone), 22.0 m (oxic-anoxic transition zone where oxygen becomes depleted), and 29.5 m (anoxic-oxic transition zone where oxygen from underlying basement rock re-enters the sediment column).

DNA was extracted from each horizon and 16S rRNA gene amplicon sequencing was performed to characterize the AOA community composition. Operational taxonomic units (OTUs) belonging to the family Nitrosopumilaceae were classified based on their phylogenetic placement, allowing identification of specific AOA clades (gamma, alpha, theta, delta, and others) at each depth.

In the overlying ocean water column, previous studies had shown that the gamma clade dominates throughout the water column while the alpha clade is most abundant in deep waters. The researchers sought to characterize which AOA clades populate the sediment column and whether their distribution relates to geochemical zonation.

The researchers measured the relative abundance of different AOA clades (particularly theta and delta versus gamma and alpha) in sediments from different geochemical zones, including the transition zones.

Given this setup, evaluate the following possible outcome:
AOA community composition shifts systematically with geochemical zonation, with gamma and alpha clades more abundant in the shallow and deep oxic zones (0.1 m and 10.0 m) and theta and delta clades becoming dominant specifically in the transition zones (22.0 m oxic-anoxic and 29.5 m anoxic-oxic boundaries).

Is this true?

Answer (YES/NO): NO